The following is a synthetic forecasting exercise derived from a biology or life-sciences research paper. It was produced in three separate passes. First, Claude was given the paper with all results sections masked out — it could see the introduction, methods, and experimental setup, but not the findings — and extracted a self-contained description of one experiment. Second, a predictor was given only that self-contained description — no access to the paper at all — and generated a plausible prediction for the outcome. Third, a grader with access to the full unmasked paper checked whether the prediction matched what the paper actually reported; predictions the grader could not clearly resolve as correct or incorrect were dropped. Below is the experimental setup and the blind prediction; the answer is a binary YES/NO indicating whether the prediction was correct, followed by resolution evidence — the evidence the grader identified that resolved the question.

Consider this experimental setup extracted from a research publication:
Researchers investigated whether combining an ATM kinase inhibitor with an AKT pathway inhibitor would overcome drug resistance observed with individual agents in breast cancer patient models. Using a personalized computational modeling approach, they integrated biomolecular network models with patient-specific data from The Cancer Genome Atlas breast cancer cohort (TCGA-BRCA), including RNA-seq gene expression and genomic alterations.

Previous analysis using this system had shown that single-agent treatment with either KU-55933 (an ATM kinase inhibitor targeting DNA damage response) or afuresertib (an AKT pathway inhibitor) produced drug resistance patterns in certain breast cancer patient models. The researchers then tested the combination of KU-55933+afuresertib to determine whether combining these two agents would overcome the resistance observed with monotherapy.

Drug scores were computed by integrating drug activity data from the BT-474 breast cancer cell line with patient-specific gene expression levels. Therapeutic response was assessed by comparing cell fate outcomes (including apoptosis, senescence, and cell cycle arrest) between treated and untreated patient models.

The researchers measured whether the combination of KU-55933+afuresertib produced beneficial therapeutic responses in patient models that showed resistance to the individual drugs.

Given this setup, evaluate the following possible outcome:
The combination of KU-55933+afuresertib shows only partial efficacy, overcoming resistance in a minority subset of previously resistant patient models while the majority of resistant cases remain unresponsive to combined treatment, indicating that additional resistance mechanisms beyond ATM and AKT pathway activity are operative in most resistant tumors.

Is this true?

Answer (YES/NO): NO